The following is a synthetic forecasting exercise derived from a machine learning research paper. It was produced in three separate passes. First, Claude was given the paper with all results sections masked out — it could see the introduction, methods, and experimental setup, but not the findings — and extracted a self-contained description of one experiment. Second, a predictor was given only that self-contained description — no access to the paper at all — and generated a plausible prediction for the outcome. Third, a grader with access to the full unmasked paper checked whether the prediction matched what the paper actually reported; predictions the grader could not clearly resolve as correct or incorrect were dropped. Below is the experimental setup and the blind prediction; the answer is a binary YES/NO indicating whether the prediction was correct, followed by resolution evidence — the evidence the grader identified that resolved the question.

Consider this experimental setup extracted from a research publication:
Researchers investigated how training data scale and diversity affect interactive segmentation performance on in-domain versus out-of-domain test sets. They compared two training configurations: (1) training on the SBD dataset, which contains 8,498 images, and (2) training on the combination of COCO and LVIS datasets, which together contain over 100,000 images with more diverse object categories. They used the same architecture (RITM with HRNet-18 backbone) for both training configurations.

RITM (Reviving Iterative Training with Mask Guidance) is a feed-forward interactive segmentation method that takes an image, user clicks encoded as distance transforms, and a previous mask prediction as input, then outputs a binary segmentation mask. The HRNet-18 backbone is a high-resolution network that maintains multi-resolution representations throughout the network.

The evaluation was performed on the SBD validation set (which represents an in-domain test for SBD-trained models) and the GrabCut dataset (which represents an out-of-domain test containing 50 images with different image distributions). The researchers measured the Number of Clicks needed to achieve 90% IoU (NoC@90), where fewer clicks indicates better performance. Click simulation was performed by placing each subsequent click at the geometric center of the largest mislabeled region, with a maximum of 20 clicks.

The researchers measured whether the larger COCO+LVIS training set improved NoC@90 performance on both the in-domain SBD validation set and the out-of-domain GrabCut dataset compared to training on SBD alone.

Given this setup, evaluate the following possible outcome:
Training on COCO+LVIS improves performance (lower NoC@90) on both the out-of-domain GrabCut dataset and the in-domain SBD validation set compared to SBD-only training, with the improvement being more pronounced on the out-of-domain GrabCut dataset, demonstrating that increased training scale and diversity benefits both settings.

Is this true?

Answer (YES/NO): NO